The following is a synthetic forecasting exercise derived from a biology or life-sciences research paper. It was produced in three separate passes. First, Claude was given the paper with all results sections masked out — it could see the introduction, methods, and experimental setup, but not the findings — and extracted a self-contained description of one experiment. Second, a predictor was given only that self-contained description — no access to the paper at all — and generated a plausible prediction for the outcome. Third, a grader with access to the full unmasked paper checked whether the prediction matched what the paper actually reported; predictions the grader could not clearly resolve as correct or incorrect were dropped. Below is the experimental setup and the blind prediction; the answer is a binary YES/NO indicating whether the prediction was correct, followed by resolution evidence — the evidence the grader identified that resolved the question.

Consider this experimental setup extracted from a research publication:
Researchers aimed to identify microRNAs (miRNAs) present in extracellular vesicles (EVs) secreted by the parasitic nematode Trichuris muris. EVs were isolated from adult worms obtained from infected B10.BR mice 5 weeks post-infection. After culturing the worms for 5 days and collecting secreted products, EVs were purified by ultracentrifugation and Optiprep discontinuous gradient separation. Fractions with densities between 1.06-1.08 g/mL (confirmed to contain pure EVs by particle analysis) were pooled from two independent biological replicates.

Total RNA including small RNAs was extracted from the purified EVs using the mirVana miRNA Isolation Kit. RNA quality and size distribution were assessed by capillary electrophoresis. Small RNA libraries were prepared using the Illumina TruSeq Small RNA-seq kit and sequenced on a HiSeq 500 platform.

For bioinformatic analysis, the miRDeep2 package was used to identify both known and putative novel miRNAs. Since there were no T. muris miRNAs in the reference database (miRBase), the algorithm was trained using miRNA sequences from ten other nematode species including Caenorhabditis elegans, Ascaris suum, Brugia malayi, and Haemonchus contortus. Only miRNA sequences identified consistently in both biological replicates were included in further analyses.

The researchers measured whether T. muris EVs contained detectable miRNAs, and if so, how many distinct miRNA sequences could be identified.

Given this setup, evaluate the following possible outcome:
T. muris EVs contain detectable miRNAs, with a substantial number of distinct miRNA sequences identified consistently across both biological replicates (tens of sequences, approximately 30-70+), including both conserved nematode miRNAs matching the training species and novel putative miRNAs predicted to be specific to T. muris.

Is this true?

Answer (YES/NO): YES